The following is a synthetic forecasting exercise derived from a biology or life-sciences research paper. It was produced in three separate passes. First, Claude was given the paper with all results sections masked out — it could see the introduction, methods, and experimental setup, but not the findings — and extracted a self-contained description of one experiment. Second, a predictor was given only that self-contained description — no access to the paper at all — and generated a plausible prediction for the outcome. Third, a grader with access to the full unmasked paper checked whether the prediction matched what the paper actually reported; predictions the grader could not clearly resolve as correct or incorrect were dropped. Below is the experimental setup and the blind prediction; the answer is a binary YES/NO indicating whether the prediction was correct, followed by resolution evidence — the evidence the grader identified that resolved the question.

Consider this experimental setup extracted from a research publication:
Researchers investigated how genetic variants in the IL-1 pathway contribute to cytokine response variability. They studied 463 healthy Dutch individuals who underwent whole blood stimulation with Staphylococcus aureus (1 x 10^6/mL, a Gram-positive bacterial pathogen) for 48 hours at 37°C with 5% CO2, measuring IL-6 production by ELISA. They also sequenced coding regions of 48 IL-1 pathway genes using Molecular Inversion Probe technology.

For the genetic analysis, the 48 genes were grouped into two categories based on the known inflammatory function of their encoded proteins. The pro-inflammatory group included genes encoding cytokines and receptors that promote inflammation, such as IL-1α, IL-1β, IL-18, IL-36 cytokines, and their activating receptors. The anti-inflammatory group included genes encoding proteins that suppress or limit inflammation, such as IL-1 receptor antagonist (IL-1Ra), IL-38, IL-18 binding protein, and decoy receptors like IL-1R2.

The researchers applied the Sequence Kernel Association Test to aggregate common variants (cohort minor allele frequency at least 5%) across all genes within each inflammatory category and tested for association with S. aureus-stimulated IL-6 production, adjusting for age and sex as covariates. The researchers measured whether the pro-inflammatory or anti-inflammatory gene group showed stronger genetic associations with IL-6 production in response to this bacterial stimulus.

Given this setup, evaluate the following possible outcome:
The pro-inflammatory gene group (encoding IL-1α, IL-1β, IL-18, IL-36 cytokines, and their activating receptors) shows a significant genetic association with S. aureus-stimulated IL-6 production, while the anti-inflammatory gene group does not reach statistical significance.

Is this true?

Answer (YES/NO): NO